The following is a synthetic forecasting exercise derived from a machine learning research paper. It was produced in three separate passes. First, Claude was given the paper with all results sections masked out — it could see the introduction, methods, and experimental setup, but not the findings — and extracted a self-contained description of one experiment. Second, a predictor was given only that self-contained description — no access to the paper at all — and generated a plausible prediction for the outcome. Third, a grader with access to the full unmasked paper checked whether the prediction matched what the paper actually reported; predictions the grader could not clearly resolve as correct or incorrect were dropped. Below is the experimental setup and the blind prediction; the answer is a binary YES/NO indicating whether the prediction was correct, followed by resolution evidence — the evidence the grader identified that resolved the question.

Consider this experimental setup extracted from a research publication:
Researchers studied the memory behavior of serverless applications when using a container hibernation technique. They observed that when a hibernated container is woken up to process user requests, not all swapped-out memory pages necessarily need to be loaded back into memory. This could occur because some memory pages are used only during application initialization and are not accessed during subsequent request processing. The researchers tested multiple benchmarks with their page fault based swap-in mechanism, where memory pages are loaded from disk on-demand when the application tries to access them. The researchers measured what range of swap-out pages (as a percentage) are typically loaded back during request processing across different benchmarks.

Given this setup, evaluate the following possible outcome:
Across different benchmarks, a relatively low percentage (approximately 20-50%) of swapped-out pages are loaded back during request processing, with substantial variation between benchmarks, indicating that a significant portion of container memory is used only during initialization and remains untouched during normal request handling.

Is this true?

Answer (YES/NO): NO